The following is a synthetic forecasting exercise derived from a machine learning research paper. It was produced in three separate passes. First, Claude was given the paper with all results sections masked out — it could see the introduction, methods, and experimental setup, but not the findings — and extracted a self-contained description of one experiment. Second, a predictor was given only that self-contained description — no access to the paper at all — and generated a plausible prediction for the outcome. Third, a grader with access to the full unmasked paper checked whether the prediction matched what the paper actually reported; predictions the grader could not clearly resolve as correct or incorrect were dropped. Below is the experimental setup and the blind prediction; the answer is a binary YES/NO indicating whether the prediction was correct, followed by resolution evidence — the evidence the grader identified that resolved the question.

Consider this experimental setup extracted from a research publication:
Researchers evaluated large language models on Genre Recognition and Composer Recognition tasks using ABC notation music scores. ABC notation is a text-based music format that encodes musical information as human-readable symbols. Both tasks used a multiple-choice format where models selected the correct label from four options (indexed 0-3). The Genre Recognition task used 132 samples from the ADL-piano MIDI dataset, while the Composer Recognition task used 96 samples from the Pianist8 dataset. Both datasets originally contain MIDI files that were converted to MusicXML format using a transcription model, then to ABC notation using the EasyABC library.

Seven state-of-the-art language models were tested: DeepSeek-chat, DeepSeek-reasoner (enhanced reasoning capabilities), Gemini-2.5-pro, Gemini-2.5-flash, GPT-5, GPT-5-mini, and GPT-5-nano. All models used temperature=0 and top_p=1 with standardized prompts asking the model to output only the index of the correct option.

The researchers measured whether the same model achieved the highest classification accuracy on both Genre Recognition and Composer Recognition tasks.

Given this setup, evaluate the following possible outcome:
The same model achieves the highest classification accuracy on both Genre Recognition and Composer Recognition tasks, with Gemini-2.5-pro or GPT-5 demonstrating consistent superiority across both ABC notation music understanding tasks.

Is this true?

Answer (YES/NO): NO